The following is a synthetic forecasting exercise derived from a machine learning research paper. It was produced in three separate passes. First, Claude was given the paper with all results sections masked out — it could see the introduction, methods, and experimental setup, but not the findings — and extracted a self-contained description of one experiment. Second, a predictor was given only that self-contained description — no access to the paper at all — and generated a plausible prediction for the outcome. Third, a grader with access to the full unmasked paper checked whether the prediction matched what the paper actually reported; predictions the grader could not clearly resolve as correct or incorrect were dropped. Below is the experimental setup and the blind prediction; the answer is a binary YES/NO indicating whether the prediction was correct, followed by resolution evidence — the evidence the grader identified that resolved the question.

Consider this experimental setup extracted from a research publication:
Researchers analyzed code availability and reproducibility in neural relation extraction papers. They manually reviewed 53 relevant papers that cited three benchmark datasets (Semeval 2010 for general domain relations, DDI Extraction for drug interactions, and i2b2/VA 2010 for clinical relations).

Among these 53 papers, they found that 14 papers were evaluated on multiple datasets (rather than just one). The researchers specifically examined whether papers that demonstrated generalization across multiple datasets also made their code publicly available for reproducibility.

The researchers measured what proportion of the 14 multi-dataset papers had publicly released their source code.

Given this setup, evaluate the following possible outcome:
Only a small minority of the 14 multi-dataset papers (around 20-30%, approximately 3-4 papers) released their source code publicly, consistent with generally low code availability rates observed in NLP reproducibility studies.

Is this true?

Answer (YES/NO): NO